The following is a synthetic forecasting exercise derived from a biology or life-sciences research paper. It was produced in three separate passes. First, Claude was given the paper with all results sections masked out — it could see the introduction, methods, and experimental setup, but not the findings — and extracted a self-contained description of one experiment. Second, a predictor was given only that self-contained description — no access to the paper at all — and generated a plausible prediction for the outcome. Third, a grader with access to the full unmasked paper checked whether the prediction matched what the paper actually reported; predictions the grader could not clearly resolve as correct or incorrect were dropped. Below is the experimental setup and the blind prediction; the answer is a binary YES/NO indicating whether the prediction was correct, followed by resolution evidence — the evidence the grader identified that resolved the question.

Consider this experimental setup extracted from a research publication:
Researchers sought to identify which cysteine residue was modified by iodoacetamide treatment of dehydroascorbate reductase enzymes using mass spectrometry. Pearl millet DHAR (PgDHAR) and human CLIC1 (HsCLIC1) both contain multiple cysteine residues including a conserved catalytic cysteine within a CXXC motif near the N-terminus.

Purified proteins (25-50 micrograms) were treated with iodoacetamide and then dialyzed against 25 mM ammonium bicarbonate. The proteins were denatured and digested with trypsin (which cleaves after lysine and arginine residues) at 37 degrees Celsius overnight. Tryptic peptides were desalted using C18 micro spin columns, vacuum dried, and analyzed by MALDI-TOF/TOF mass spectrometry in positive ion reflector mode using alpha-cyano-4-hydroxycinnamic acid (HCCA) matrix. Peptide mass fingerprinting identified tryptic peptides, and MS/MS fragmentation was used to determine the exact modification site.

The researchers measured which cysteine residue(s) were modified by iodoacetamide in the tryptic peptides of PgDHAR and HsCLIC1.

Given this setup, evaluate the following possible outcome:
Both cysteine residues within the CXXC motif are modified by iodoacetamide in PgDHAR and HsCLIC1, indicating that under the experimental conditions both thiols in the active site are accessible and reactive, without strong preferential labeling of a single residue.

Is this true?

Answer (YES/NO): NO